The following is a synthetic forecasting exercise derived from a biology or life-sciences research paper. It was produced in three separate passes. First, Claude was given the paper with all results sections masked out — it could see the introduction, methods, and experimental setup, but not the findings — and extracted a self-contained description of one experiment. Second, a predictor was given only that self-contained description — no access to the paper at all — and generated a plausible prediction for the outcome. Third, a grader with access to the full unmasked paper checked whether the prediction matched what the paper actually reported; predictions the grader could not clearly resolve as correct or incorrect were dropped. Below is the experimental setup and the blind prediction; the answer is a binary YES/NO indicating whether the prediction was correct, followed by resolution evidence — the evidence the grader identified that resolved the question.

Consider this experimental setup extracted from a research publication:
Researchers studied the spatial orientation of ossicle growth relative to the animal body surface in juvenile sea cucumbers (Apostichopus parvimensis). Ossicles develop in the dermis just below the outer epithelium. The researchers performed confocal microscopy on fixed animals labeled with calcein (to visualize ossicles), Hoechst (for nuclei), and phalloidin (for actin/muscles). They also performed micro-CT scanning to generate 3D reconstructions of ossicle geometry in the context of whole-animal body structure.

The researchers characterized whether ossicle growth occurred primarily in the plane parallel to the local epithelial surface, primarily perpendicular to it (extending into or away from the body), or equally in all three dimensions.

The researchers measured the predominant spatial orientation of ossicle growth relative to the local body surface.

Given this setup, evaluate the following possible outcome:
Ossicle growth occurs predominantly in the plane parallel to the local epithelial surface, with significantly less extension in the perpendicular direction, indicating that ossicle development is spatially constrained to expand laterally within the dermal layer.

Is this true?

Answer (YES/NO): YES